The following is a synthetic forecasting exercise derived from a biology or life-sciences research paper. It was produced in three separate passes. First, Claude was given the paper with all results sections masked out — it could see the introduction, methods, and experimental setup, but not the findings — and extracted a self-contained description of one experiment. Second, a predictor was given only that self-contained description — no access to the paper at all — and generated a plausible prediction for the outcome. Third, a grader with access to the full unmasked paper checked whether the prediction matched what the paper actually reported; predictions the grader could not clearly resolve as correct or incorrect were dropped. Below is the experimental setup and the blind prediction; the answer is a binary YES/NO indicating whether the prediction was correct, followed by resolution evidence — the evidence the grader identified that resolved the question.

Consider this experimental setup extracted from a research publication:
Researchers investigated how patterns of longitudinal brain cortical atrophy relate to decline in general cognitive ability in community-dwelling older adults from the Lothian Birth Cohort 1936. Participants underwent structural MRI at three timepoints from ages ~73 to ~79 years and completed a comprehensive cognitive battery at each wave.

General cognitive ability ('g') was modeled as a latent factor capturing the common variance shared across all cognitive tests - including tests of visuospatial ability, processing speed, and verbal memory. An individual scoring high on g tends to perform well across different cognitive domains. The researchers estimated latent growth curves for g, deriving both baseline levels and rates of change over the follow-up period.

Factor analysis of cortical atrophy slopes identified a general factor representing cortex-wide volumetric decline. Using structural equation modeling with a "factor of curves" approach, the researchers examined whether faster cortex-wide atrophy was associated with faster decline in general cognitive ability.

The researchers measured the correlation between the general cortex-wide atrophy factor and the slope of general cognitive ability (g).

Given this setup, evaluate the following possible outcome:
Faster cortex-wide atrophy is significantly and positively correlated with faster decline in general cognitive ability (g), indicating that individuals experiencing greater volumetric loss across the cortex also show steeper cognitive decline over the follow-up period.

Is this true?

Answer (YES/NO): YES